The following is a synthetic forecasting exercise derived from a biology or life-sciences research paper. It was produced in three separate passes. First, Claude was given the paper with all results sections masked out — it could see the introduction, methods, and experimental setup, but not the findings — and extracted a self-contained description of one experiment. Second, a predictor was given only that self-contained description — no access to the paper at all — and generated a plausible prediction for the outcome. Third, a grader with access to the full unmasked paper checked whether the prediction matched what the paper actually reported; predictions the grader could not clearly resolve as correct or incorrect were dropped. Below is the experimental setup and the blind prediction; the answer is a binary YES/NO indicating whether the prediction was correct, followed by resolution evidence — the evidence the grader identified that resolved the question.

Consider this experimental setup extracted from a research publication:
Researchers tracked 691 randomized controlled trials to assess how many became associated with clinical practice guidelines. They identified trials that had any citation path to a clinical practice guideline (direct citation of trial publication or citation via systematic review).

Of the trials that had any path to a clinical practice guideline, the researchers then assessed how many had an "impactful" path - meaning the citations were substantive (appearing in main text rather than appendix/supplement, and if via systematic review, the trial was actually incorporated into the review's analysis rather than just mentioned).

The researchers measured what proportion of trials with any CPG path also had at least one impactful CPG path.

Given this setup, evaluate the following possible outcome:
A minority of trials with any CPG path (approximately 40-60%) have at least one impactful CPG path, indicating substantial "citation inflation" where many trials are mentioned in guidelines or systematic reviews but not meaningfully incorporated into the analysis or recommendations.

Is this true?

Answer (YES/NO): NO